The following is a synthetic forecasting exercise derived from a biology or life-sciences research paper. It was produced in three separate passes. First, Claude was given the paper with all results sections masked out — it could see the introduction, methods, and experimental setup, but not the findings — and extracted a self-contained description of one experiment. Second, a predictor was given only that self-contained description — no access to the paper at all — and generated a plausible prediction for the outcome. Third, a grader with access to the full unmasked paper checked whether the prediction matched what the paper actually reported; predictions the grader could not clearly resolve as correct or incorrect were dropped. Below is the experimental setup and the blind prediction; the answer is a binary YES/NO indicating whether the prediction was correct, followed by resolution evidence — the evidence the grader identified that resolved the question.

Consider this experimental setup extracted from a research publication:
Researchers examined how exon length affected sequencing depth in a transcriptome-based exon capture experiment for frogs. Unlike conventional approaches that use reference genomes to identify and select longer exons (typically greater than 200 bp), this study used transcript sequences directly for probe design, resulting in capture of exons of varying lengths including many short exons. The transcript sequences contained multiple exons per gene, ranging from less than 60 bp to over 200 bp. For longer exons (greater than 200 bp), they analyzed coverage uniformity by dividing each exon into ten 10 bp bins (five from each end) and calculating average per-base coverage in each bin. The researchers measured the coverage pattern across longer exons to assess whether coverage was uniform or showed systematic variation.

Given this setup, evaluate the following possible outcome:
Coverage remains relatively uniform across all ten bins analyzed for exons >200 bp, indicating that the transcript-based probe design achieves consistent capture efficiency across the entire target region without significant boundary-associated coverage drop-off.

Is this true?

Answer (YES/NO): YES